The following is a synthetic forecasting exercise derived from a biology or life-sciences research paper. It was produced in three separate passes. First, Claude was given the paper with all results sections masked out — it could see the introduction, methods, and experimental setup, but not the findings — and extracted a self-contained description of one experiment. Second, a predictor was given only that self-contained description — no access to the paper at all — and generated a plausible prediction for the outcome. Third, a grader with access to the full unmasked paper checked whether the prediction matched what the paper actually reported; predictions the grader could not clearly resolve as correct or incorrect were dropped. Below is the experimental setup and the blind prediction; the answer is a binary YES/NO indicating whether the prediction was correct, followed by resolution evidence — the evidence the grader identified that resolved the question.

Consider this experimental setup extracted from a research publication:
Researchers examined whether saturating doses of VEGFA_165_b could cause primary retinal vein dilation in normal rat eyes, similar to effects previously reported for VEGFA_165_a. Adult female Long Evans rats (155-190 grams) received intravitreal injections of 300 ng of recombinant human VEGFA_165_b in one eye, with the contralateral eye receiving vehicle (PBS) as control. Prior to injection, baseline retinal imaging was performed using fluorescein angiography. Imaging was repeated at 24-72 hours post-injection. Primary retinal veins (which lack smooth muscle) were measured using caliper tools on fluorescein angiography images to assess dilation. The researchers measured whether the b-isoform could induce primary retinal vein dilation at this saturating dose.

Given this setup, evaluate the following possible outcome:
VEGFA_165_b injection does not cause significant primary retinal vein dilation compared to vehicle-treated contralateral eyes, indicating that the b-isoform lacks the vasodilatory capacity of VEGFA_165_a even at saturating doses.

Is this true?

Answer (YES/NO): NO